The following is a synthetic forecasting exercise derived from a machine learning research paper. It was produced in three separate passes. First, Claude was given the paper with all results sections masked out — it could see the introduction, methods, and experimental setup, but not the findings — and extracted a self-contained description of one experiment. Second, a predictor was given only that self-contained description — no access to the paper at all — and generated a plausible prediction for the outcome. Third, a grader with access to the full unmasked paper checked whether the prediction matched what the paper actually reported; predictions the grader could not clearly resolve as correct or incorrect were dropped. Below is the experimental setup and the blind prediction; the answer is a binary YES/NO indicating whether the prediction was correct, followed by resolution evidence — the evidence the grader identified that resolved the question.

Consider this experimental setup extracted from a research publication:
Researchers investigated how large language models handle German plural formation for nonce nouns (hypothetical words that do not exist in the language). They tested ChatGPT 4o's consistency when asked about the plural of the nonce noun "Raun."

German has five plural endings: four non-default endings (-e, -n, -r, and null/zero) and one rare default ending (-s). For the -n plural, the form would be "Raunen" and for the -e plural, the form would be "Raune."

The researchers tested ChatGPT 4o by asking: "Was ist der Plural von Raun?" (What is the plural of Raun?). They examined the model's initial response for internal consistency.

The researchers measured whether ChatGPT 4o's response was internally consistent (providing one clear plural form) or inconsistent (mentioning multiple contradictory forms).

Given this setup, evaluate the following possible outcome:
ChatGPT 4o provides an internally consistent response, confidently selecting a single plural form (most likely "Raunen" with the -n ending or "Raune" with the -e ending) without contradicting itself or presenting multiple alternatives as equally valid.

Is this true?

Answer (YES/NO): NO